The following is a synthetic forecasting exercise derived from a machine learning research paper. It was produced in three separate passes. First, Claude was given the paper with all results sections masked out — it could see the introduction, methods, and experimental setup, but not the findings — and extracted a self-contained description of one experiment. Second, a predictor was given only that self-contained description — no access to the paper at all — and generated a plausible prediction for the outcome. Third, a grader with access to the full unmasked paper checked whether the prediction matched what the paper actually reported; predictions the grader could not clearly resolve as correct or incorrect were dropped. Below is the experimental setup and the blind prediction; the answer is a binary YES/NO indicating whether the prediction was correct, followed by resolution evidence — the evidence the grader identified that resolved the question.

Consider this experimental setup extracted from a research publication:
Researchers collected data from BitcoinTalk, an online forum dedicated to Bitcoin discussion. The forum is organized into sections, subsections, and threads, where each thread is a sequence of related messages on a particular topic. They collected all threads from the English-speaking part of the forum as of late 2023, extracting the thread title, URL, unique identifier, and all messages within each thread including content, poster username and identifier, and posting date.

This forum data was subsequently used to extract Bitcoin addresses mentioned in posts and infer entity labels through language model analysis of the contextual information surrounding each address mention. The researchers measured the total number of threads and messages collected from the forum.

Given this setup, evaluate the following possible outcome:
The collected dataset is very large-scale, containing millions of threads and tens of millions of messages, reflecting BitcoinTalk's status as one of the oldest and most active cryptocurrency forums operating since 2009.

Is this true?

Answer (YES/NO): NO